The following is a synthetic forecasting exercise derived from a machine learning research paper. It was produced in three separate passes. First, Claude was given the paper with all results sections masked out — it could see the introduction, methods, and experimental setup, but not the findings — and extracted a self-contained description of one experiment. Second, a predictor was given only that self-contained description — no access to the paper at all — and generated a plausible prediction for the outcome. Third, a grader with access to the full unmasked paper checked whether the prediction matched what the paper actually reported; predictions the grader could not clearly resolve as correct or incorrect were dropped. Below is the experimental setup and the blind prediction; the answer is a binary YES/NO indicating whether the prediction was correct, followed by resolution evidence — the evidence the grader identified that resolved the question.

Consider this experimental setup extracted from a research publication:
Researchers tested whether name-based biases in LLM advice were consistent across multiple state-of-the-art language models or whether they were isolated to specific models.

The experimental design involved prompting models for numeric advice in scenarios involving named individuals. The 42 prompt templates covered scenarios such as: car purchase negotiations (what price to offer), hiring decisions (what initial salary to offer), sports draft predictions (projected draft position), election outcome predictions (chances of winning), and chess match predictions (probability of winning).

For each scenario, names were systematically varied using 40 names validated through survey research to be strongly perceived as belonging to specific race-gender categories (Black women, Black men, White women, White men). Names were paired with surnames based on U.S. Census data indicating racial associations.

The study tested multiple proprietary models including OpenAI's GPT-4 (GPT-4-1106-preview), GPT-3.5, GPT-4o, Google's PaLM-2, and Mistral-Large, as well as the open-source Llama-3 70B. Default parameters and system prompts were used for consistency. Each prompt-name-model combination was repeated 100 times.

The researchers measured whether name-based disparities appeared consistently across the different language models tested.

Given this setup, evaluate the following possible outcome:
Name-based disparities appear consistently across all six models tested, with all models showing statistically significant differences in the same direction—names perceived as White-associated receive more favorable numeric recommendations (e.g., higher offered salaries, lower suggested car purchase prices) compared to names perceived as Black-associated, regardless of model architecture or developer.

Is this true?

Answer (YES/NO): NO